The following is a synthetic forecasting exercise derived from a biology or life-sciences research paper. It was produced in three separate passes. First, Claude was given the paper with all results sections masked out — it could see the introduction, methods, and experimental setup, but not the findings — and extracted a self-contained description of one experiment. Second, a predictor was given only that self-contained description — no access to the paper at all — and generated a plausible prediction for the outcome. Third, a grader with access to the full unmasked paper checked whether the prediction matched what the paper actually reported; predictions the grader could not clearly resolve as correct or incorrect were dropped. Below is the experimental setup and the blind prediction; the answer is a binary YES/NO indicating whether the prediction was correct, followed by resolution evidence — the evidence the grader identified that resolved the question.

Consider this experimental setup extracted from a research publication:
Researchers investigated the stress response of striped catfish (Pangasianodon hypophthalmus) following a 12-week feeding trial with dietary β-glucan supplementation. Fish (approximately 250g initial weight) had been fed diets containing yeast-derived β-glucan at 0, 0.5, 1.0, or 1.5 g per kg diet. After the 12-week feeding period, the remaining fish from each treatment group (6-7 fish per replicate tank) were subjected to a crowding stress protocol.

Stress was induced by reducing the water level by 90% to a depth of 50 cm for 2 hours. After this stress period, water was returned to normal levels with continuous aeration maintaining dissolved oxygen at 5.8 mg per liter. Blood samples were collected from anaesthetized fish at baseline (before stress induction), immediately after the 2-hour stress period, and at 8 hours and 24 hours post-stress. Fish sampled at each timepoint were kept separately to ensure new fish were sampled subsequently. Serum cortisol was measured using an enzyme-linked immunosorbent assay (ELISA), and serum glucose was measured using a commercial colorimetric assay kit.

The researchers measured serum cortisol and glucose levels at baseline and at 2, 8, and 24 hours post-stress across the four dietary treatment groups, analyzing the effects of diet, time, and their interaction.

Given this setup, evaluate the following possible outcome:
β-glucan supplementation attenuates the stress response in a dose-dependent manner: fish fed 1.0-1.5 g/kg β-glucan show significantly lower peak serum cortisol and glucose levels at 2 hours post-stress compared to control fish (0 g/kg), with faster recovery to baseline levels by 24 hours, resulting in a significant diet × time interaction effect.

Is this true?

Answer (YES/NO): YES